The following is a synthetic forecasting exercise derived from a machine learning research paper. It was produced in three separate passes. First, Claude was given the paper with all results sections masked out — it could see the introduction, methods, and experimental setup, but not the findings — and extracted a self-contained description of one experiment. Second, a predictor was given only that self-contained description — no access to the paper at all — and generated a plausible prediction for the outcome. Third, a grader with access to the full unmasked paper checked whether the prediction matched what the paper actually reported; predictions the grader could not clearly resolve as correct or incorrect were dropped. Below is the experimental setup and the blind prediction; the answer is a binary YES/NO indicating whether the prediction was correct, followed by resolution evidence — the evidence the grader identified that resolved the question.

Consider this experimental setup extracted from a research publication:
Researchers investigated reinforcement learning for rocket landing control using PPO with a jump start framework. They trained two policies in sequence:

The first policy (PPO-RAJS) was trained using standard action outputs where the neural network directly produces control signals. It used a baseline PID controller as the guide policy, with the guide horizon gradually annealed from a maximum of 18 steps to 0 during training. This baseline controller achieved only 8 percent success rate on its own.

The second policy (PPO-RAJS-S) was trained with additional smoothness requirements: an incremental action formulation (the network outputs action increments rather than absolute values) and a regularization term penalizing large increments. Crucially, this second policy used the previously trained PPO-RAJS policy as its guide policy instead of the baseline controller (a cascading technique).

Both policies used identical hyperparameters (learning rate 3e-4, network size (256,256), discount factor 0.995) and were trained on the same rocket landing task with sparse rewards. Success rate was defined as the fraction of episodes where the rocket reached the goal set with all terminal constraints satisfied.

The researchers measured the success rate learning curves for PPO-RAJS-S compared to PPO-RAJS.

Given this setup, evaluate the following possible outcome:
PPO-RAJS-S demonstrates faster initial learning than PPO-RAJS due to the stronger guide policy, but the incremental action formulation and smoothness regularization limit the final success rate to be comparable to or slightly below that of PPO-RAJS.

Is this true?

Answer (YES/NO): NO